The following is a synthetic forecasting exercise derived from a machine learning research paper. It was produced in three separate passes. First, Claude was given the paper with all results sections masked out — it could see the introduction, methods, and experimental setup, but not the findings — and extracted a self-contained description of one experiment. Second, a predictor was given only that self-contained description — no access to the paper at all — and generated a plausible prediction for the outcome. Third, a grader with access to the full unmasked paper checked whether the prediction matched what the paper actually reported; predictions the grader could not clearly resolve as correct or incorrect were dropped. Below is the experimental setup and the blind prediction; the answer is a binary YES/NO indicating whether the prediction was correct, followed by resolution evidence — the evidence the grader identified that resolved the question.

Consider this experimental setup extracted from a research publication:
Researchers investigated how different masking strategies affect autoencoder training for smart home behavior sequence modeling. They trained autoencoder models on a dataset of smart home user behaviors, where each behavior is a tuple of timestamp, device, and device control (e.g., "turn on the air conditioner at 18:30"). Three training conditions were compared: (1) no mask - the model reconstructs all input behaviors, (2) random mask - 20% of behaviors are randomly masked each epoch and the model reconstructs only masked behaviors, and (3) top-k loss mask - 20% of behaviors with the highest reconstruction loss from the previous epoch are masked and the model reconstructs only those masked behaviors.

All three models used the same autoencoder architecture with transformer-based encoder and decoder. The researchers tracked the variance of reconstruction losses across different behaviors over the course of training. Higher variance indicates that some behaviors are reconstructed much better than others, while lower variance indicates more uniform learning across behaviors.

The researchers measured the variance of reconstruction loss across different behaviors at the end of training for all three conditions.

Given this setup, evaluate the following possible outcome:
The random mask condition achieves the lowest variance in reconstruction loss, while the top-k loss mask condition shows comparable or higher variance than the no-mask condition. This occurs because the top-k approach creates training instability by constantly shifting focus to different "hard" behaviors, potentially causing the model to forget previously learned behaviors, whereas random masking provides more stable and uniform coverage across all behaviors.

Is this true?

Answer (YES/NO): NO